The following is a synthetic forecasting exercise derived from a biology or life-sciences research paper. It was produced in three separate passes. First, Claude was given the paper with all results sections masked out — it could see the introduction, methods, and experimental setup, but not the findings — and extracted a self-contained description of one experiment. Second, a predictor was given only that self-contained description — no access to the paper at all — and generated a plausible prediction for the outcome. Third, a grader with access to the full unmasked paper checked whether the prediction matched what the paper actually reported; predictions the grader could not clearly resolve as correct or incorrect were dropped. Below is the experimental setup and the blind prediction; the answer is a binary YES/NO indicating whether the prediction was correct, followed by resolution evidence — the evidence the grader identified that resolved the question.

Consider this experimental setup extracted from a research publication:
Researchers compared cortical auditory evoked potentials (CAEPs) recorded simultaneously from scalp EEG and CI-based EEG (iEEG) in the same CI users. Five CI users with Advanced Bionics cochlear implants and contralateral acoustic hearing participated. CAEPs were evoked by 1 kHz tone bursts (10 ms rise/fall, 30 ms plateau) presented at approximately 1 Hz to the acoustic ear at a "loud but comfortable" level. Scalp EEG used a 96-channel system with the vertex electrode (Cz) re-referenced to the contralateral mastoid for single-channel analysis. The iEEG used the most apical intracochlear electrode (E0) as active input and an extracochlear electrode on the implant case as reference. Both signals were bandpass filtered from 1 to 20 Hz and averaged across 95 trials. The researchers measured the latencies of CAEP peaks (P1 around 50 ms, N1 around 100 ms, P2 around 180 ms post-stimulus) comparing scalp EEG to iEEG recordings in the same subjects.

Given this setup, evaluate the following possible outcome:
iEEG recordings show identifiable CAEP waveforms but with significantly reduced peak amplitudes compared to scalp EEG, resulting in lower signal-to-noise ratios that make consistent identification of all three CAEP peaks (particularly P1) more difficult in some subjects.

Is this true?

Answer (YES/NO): NO